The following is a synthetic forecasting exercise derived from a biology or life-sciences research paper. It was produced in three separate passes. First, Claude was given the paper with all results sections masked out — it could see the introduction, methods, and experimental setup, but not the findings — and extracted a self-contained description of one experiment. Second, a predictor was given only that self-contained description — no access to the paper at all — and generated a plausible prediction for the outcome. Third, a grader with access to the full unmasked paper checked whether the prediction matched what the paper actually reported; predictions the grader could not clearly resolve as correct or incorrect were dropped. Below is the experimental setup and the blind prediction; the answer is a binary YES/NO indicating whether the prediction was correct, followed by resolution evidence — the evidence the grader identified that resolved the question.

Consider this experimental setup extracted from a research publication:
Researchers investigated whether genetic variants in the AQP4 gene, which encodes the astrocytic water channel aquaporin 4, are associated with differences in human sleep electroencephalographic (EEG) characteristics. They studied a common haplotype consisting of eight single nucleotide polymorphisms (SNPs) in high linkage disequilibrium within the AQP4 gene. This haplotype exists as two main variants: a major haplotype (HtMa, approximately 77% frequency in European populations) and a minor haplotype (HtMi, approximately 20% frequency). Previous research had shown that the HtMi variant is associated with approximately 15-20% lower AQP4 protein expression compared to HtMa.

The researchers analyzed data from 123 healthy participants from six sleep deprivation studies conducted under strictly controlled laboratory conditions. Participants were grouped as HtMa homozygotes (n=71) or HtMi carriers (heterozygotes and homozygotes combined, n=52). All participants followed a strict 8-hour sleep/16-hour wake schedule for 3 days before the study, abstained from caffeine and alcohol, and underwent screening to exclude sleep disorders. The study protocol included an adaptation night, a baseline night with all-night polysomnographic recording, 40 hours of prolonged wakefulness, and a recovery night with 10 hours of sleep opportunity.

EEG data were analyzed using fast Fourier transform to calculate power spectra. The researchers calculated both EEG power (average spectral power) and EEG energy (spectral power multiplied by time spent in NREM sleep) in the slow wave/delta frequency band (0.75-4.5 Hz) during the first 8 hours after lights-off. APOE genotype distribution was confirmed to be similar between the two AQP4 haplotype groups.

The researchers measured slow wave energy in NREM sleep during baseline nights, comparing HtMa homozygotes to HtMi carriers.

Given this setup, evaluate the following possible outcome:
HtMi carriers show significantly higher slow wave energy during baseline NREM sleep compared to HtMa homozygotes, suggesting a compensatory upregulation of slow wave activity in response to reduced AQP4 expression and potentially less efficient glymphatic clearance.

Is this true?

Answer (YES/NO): YES